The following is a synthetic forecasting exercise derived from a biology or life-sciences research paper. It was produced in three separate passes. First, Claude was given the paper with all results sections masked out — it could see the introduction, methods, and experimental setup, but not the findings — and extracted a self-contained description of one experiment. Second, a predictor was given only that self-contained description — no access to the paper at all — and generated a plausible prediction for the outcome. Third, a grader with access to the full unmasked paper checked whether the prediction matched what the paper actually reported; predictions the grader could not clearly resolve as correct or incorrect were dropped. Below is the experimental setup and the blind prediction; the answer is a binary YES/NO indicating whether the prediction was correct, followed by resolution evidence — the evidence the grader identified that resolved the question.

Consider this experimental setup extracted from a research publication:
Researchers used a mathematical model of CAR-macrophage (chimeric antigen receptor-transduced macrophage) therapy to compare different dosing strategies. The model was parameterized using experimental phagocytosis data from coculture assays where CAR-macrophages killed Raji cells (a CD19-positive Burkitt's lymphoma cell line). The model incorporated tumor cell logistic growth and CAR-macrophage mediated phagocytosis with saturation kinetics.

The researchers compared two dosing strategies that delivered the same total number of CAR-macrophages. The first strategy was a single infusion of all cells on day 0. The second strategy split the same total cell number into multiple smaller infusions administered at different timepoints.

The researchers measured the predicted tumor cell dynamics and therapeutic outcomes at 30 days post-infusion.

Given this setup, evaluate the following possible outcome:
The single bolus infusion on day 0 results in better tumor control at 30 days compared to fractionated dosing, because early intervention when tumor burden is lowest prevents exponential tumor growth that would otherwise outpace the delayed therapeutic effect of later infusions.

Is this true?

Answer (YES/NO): YES